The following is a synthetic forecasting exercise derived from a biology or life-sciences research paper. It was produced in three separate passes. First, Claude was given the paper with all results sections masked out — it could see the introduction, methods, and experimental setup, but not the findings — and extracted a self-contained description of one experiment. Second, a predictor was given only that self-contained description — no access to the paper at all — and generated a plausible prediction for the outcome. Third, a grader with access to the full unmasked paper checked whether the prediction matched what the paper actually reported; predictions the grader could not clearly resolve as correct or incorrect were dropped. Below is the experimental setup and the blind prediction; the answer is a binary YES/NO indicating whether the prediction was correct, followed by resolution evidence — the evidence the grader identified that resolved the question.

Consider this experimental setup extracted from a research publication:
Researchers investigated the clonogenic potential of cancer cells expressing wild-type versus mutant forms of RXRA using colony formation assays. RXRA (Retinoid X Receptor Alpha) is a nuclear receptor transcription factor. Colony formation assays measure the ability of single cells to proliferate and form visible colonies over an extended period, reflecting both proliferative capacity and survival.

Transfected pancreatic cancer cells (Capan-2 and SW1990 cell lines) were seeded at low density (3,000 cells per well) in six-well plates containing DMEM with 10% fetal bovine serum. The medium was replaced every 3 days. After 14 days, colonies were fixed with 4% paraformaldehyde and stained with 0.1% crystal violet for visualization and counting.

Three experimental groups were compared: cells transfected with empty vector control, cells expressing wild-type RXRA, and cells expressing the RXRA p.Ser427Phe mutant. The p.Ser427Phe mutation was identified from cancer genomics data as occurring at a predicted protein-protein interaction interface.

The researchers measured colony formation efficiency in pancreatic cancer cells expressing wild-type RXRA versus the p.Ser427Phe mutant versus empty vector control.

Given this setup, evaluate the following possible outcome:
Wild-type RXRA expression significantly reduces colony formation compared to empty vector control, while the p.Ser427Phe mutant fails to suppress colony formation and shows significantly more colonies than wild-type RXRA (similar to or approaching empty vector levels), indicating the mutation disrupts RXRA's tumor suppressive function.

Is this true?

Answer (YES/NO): NO